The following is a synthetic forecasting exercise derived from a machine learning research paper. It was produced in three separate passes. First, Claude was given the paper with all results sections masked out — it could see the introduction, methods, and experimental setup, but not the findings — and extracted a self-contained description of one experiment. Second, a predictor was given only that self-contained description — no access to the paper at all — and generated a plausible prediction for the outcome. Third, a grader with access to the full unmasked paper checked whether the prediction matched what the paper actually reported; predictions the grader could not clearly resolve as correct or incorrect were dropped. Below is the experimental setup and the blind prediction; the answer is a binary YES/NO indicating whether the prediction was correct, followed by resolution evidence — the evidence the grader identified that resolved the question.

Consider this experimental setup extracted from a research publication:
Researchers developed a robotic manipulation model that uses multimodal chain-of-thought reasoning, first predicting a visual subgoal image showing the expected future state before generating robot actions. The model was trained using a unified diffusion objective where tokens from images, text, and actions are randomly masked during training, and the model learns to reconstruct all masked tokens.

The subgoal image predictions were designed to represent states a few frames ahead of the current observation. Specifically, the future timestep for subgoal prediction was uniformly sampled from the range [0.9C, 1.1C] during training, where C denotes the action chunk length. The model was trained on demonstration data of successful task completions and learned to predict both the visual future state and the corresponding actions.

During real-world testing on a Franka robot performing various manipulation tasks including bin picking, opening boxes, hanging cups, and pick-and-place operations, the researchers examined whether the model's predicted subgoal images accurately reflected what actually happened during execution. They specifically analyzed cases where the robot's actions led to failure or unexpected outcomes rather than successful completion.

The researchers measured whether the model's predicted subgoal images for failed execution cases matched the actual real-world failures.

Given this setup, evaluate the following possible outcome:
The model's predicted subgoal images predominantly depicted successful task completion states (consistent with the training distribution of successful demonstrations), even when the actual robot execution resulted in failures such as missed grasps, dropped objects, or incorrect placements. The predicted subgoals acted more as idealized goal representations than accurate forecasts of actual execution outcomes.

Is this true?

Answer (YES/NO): NO